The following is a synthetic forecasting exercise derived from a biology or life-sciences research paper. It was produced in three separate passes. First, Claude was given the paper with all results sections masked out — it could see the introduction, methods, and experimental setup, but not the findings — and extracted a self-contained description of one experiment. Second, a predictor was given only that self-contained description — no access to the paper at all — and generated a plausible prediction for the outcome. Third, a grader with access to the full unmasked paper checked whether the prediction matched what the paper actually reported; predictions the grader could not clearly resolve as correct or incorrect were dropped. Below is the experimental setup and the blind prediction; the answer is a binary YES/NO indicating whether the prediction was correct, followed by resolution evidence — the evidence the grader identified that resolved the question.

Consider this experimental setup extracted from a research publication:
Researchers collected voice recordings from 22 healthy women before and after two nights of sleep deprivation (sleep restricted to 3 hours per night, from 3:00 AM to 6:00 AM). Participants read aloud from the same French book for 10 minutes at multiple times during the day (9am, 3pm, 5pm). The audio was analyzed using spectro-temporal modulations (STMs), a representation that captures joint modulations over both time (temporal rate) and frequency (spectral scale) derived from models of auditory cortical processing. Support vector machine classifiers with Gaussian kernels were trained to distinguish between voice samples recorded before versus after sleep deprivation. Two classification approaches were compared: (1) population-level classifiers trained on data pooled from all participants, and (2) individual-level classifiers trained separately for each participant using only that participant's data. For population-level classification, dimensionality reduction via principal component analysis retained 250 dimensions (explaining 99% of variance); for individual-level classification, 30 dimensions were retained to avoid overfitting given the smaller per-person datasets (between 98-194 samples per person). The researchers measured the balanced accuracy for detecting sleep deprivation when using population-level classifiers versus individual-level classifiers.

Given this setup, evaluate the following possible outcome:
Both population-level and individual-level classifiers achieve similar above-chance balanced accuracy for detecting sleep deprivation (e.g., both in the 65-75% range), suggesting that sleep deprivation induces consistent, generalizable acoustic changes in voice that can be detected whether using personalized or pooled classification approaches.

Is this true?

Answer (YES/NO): NO